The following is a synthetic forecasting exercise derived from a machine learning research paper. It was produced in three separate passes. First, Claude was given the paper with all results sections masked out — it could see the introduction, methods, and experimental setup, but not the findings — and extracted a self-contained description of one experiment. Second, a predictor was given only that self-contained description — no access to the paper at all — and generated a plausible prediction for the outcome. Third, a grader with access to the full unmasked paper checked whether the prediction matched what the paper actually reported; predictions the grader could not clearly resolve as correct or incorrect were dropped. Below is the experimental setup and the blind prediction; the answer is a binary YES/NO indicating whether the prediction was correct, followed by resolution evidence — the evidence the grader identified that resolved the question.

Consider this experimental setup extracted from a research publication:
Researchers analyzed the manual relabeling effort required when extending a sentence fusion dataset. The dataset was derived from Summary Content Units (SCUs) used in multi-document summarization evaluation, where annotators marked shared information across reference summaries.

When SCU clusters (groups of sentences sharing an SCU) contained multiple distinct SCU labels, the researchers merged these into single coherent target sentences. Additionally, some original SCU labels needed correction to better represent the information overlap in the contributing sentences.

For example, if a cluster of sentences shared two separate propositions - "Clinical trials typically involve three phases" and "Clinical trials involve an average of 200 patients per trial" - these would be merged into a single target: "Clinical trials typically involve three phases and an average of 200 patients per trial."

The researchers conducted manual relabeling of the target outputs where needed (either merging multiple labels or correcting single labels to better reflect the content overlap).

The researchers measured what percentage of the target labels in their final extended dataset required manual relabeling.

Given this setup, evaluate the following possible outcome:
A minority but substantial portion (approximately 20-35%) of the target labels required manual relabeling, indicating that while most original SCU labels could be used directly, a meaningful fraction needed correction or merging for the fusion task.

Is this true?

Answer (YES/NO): NO